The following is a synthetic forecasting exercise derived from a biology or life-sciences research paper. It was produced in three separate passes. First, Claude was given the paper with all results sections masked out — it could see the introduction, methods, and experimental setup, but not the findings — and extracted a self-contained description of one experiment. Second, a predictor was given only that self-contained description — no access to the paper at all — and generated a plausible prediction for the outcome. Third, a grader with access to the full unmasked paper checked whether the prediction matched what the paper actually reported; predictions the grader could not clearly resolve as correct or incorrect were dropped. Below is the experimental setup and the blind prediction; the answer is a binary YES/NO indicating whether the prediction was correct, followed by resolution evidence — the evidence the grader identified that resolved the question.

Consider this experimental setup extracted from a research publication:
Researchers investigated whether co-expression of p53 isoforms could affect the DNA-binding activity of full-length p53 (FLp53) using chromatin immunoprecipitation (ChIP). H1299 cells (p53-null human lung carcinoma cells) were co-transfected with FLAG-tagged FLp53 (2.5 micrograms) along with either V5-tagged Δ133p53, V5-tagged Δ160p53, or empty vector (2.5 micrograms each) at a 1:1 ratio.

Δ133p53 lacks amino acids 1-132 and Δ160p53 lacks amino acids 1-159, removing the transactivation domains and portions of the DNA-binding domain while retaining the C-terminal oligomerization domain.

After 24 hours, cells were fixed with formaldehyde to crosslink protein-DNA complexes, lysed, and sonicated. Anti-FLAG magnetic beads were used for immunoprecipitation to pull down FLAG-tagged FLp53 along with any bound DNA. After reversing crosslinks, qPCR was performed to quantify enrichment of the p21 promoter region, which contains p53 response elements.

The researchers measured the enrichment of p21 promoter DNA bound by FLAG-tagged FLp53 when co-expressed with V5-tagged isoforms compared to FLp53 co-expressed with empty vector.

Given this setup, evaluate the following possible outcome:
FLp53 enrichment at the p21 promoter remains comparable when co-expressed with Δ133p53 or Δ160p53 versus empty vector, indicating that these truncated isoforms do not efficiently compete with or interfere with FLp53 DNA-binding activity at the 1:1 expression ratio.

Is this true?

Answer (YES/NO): NO